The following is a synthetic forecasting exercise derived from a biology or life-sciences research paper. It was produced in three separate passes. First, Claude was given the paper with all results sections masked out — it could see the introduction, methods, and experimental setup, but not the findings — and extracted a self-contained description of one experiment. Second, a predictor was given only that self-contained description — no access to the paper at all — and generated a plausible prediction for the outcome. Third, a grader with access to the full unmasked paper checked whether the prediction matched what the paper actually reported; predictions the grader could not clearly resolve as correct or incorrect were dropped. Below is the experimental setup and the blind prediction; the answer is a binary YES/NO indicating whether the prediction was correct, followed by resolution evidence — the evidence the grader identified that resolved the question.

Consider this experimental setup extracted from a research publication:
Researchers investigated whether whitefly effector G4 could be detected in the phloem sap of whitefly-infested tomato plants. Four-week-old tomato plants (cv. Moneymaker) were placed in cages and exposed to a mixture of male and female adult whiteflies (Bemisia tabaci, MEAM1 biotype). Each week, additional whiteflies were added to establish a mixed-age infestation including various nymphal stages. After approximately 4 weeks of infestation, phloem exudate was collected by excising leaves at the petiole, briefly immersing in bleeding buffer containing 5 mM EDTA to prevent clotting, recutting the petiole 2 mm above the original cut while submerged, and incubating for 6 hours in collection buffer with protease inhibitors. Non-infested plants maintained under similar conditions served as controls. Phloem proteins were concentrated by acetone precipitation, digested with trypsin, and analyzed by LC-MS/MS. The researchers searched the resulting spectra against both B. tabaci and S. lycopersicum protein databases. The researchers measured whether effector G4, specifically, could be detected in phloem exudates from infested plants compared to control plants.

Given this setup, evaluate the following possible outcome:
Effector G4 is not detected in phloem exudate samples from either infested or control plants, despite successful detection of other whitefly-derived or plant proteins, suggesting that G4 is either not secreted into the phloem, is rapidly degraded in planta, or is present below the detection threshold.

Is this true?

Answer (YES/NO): YES